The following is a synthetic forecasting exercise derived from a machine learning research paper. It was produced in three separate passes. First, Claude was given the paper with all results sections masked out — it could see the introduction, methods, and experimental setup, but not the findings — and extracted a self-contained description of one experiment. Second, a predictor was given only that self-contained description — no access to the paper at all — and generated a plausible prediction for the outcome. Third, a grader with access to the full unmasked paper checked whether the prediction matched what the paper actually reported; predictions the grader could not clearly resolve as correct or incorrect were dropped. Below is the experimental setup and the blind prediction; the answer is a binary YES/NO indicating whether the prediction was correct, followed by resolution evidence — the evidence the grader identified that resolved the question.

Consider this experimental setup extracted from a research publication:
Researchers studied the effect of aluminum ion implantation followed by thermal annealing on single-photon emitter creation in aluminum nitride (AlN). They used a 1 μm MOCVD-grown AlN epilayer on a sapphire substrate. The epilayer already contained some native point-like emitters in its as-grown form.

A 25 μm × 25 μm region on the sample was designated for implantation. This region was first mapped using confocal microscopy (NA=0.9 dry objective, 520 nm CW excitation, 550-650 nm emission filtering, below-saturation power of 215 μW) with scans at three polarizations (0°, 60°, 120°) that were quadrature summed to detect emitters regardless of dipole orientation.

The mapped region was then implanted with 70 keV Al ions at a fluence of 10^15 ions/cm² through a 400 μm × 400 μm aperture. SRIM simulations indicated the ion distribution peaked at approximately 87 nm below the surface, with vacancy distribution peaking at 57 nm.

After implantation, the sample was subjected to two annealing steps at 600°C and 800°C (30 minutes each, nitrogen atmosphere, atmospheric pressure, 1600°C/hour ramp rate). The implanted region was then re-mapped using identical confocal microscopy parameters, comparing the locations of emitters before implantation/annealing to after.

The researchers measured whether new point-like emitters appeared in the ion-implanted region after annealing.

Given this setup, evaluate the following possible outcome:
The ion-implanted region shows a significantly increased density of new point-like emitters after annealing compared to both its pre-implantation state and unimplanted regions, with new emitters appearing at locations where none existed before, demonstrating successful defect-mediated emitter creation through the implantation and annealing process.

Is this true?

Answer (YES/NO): NO